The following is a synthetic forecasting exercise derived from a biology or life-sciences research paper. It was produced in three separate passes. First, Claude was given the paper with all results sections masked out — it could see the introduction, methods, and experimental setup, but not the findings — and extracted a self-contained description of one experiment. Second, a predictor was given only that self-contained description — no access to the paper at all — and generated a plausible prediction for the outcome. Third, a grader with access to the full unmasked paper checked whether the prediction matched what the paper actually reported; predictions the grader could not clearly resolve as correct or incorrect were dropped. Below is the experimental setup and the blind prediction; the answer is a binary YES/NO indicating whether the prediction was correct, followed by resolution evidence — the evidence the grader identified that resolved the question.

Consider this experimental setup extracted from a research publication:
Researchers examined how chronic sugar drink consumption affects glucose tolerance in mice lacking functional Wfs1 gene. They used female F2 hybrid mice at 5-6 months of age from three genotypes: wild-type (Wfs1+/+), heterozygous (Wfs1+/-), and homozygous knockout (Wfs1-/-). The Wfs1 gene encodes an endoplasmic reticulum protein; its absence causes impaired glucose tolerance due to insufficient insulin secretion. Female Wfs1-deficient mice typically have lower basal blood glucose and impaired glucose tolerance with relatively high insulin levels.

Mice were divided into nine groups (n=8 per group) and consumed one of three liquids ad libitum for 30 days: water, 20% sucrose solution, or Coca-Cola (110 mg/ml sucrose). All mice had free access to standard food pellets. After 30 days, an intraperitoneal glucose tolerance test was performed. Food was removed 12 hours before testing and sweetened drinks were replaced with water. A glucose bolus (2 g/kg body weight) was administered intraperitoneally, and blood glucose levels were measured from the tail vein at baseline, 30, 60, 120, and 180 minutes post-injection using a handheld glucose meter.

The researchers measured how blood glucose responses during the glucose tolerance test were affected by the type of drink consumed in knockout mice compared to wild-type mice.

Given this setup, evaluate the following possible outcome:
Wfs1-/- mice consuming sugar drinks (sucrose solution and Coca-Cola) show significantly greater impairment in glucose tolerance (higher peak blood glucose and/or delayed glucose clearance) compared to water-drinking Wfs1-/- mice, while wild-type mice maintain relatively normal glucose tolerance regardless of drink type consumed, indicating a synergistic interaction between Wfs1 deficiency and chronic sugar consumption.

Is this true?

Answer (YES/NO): YES